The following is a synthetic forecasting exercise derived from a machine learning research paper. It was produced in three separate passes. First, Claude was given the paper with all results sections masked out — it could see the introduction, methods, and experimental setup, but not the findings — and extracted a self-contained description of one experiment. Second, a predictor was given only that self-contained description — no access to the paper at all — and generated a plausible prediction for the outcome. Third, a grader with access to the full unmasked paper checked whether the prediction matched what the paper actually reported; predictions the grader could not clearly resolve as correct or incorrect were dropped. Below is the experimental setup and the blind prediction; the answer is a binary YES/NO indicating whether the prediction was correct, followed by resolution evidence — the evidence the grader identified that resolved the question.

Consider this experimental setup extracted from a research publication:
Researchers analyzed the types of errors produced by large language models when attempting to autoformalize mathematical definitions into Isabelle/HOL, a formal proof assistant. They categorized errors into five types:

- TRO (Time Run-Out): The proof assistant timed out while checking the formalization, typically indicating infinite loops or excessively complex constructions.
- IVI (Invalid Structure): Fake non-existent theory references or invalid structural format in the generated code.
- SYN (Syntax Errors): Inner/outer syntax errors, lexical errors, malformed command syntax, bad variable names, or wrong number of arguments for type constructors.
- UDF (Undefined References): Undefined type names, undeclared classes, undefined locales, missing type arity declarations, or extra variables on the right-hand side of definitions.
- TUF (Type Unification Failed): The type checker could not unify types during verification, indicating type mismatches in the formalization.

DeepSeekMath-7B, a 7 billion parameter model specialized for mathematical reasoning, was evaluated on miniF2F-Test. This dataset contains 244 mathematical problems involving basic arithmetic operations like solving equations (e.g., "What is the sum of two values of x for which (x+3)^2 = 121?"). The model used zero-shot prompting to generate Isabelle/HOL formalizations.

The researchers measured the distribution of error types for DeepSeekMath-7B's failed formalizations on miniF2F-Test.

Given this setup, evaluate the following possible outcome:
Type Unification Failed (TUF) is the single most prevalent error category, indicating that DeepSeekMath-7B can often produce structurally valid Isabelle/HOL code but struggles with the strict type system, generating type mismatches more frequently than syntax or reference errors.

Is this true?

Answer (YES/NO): NO